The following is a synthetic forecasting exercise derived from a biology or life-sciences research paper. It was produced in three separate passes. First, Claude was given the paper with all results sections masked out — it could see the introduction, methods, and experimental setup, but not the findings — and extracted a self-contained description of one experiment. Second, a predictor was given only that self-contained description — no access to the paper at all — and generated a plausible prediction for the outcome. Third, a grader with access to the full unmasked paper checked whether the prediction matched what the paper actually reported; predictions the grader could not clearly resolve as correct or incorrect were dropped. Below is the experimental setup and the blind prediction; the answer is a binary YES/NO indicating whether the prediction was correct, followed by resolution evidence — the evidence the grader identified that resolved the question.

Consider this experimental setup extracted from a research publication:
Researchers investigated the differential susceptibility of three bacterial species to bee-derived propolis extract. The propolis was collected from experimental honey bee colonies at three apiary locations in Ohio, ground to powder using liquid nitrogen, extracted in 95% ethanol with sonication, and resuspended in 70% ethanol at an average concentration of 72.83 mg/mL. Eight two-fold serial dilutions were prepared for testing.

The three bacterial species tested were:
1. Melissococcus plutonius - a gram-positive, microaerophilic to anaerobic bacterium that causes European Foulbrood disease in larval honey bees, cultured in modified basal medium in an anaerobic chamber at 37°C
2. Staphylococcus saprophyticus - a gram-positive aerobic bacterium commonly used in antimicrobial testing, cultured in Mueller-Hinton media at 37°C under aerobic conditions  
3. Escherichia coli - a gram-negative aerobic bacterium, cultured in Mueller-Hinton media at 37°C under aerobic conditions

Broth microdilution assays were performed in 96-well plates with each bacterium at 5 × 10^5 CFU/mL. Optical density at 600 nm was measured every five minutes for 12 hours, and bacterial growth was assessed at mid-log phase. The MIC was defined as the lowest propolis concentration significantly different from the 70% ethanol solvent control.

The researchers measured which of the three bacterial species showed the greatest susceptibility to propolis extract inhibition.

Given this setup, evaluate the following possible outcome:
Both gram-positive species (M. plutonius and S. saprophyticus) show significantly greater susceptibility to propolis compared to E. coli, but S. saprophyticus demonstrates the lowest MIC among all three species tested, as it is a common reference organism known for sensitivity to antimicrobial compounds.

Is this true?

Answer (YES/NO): NO